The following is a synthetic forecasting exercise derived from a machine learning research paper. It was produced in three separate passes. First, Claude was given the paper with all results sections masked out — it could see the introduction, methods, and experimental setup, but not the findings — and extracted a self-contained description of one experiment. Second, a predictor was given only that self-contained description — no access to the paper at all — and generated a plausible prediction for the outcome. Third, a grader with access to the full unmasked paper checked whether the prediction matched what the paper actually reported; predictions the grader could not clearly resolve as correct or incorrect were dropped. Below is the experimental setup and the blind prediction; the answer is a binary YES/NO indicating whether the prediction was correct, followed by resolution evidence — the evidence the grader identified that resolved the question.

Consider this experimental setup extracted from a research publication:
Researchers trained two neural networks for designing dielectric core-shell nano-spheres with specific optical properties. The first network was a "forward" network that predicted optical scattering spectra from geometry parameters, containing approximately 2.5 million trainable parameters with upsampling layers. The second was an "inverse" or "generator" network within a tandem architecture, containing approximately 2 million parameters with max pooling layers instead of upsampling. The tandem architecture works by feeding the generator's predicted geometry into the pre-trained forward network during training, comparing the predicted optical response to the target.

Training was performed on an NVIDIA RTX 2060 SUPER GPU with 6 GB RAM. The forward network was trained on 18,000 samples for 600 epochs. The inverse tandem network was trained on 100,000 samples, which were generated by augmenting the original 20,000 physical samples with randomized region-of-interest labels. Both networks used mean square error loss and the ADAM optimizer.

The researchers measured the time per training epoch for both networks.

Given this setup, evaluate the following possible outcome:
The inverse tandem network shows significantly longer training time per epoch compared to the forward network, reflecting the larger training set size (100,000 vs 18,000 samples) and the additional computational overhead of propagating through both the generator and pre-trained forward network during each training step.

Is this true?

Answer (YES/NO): YES